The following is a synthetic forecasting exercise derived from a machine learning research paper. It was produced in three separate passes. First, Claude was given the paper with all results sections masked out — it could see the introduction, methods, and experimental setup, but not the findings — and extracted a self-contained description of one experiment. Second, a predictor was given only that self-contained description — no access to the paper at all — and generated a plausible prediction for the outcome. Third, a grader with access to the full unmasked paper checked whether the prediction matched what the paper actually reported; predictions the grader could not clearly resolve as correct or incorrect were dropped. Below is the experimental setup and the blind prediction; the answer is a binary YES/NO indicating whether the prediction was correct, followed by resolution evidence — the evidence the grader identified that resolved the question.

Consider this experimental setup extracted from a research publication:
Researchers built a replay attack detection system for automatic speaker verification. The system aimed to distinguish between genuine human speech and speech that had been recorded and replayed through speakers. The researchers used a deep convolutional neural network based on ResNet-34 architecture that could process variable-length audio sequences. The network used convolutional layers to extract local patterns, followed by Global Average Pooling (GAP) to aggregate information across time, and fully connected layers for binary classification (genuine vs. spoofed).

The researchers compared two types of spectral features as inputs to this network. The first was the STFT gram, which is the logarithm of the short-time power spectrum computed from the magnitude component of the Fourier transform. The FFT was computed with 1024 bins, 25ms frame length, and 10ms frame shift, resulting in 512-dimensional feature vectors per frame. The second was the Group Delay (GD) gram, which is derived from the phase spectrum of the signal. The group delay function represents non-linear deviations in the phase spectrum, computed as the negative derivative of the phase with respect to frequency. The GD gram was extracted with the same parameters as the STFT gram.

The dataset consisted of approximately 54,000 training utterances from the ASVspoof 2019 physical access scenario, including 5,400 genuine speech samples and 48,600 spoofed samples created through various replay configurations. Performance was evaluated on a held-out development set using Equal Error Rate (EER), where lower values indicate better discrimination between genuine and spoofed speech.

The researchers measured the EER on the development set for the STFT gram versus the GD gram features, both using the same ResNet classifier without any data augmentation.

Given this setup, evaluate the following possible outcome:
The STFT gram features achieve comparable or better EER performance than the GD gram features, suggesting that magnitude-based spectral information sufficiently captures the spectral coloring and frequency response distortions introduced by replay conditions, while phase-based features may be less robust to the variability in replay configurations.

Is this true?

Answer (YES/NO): NO